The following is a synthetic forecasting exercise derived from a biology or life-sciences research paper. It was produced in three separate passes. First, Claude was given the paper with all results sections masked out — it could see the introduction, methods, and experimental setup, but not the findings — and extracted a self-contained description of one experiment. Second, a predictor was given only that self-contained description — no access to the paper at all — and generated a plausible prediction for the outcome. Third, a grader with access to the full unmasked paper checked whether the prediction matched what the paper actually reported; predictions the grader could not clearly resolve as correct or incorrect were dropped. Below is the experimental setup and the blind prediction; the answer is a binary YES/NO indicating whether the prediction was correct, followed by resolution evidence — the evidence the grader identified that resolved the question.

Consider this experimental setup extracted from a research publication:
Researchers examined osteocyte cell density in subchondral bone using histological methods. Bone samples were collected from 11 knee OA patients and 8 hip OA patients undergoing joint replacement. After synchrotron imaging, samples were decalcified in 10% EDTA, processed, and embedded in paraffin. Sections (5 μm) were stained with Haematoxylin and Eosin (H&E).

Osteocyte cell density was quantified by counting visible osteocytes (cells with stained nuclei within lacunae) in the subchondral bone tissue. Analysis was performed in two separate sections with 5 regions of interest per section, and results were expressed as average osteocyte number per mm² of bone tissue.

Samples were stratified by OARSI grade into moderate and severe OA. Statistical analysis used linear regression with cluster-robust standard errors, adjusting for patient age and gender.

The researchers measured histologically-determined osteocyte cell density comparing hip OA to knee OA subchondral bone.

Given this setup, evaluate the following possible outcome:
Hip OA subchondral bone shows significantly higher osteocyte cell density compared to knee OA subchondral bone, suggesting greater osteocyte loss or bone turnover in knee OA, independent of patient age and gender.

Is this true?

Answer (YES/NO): NO